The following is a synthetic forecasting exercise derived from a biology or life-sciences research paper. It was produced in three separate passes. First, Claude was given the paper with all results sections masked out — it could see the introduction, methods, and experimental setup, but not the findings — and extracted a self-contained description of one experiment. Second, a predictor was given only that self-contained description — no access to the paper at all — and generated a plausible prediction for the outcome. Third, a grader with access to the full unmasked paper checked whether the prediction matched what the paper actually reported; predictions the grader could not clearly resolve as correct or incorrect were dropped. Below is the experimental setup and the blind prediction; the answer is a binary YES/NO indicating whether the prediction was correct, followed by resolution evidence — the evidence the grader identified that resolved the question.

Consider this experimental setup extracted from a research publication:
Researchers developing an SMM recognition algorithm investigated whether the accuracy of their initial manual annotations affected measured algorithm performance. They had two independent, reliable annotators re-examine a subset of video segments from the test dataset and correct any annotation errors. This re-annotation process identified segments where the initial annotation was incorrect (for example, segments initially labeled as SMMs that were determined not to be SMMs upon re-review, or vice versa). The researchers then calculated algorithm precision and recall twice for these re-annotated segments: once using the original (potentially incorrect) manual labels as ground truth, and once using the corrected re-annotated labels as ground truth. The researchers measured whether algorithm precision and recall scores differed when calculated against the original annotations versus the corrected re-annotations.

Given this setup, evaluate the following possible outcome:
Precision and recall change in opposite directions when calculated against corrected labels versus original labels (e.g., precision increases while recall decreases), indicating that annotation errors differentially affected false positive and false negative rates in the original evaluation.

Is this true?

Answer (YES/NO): NO